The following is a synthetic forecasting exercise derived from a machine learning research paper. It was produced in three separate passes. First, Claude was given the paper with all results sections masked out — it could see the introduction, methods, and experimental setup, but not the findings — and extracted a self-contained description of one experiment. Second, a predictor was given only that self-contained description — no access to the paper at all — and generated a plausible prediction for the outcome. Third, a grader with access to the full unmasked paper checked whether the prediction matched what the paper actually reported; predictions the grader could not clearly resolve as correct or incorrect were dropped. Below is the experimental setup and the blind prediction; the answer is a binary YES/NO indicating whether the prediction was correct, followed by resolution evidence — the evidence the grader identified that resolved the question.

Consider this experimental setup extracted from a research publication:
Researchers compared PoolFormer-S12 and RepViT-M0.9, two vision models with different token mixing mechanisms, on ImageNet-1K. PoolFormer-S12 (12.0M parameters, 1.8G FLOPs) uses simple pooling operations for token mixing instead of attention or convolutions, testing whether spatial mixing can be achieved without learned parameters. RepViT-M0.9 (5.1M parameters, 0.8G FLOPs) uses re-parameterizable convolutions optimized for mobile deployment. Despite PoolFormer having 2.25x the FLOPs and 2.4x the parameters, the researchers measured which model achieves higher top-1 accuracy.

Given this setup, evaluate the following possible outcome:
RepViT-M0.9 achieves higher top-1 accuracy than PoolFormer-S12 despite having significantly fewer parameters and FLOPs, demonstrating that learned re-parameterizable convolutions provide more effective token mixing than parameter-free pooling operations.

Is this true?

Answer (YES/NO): YES